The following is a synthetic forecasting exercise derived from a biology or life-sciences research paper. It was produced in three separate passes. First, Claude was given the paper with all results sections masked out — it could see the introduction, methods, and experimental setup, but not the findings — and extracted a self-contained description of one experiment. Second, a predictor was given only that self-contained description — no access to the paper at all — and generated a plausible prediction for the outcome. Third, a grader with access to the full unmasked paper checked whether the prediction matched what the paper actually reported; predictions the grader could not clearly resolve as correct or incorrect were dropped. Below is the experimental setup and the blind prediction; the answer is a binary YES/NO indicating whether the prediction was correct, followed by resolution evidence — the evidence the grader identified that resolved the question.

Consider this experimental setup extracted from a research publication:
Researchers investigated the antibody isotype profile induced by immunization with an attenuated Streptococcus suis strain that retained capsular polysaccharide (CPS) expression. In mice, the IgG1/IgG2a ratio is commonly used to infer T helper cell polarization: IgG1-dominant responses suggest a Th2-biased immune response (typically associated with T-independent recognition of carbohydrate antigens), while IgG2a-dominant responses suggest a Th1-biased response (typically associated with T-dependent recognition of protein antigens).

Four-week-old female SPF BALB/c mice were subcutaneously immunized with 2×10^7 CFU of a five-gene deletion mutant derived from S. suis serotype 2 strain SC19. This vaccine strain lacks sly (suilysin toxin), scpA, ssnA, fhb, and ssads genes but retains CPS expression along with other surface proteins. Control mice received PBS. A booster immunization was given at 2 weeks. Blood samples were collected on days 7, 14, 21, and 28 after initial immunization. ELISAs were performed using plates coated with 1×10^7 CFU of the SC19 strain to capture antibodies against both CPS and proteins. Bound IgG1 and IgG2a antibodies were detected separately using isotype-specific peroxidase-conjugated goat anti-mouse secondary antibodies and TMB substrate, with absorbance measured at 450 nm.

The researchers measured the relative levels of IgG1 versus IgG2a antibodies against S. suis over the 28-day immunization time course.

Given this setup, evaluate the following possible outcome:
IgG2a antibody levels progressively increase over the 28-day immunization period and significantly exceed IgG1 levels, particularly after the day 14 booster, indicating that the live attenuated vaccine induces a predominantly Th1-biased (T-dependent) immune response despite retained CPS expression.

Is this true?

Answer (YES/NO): NO